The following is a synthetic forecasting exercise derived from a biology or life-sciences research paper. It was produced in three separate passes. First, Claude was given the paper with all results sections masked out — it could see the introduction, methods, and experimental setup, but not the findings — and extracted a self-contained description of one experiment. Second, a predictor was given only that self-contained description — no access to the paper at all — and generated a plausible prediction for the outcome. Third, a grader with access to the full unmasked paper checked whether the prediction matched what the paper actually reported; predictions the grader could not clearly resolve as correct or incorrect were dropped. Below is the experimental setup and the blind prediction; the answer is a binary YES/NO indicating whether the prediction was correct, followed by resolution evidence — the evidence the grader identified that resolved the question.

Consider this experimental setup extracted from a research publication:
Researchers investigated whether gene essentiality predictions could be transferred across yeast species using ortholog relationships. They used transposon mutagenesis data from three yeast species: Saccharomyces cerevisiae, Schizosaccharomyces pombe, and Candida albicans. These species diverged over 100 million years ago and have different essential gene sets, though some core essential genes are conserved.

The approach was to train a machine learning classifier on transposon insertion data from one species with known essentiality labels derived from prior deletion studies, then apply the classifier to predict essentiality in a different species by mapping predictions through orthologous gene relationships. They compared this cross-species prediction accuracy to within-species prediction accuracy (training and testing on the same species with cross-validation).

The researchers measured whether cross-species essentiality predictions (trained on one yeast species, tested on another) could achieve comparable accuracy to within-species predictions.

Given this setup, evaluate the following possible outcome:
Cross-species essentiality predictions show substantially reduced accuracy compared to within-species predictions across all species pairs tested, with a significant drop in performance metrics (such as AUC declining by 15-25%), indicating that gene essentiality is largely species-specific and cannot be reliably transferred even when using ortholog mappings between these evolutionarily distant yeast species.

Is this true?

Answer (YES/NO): NO